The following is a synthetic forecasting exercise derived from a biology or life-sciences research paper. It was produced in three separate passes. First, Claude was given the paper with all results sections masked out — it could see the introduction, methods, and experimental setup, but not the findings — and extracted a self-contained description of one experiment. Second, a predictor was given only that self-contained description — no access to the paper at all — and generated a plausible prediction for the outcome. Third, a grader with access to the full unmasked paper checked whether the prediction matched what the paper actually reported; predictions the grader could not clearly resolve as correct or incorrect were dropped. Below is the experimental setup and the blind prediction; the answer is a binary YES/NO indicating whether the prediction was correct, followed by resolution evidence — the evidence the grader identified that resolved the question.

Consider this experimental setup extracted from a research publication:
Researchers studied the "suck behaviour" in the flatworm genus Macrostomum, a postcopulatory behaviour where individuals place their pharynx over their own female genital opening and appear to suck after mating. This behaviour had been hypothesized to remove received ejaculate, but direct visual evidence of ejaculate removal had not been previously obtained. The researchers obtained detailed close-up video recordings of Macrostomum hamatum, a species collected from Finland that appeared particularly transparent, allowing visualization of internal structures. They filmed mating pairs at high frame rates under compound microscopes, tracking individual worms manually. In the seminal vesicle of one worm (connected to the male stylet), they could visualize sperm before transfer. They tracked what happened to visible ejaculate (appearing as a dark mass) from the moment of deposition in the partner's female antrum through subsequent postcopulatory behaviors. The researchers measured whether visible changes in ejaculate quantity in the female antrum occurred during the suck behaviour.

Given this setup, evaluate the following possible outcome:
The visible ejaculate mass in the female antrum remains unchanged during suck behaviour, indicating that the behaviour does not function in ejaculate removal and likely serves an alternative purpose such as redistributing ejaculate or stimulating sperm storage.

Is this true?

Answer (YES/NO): NO